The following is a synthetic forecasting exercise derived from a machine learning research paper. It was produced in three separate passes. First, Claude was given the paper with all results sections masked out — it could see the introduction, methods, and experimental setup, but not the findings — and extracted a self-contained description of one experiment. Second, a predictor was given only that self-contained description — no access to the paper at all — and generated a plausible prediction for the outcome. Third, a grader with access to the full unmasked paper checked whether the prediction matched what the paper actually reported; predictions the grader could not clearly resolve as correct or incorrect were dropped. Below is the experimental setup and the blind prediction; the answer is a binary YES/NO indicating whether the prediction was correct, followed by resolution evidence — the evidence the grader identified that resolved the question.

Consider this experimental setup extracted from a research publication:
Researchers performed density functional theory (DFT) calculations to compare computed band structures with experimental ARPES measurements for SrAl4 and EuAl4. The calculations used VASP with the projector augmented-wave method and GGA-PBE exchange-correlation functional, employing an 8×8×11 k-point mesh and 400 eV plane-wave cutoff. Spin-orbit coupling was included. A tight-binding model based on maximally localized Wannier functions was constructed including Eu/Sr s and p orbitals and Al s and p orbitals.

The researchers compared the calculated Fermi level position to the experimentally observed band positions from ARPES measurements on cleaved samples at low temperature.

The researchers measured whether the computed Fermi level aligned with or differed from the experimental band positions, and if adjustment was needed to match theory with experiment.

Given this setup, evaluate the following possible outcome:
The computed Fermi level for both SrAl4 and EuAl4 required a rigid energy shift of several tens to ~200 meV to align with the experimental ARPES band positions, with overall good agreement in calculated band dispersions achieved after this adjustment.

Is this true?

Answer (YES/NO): NO